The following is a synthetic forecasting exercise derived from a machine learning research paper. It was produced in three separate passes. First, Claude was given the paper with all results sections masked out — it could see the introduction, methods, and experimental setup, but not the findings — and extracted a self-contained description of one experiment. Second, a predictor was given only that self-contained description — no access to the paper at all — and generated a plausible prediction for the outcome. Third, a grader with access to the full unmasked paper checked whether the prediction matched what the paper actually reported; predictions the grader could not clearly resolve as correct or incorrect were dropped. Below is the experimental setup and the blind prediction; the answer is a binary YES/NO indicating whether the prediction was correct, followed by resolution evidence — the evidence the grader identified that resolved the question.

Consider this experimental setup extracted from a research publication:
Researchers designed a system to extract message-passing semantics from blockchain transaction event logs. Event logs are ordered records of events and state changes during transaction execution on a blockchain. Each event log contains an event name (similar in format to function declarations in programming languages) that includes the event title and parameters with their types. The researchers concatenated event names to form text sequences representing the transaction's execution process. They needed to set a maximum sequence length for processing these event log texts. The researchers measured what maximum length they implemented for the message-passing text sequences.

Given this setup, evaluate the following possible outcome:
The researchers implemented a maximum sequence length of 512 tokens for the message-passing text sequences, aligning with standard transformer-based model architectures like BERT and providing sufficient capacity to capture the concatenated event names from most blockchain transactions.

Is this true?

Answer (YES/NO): NO